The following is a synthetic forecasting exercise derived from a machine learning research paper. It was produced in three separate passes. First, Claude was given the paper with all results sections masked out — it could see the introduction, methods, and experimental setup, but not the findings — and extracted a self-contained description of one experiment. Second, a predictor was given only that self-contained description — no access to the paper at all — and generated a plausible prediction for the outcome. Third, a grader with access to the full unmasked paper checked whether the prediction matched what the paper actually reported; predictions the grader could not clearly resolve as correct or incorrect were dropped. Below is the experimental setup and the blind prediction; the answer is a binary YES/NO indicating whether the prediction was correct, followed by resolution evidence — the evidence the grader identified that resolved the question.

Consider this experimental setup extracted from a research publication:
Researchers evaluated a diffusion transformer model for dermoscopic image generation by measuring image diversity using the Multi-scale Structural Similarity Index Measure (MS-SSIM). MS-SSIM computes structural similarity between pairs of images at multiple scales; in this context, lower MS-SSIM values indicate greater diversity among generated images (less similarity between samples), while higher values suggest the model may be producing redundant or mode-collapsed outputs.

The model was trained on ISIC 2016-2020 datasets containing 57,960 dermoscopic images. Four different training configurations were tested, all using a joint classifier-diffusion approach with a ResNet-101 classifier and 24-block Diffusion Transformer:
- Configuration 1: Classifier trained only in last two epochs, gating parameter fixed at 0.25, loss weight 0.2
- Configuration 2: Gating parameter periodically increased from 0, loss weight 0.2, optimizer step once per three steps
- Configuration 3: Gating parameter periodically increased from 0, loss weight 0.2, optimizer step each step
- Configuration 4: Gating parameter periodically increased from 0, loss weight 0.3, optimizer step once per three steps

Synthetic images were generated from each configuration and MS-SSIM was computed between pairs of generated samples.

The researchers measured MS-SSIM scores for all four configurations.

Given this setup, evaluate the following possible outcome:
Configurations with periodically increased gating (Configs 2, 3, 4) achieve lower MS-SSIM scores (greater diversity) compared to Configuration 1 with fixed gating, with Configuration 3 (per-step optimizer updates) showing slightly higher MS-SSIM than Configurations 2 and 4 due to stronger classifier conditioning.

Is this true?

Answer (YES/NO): NO